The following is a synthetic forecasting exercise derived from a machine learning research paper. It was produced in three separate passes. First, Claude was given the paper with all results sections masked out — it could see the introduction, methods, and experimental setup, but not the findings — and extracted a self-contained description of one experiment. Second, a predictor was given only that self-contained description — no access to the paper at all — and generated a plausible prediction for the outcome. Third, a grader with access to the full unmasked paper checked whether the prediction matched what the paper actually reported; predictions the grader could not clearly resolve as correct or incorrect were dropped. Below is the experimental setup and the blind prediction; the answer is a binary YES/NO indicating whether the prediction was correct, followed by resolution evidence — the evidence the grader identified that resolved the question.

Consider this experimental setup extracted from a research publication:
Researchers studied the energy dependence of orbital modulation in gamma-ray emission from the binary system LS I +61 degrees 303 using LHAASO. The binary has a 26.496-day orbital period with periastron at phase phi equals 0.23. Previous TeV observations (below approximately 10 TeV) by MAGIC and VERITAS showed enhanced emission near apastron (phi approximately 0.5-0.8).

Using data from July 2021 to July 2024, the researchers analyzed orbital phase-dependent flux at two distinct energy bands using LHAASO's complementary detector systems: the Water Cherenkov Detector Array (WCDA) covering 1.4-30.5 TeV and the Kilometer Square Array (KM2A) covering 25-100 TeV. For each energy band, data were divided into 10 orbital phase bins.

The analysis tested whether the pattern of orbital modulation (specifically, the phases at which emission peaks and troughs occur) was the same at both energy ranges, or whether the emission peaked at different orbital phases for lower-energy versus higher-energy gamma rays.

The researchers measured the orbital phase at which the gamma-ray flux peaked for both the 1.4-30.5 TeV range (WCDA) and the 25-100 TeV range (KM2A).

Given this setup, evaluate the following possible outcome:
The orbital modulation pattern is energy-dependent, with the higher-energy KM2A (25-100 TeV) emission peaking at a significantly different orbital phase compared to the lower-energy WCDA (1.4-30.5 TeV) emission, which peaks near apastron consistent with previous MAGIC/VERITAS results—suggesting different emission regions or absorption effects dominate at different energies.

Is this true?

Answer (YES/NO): YES